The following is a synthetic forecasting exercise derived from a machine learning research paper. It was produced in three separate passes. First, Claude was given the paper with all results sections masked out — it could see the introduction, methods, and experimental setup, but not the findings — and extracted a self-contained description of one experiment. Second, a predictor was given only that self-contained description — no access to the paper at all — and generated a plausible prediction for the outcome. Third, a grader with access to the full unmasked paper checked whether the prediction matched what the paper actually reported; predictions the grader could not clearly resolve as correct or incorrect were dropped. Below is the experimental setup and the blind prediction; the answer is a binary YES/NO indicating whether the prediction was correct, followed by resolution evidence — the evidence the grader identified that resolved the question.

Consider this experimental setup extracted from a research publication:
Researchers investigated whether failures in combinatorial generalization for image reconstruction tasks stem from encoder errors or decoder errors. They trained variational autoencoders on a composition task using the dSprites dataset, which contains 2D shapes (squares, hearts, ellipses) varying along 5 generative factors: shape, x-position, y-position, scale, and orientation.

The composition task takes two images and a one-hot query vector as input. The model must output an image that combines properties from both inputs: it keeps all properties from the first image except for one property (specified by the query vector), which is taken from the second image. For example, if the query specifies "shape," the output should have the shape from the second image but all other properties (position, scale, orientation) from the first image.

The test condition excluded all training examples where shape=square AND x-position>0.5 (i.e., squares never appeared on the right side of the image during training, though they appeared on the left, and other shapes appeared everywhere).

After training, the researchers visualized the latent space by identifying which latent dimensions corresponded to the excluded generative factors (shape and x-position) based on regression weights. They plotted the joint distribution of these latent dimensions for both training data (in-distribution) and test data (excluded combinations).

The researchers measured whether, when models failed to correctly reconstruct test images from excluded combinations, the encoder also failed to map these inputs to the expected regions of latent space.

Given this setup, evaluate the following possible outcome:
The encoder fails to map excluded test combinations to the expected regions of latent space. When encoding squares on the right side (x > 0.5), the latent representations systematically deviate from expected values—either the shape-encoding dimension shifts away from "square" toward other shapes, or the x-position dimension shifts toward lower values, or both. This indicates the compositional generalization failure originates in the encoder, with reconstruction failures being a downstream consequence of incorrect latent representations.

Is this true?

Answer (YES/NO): YES